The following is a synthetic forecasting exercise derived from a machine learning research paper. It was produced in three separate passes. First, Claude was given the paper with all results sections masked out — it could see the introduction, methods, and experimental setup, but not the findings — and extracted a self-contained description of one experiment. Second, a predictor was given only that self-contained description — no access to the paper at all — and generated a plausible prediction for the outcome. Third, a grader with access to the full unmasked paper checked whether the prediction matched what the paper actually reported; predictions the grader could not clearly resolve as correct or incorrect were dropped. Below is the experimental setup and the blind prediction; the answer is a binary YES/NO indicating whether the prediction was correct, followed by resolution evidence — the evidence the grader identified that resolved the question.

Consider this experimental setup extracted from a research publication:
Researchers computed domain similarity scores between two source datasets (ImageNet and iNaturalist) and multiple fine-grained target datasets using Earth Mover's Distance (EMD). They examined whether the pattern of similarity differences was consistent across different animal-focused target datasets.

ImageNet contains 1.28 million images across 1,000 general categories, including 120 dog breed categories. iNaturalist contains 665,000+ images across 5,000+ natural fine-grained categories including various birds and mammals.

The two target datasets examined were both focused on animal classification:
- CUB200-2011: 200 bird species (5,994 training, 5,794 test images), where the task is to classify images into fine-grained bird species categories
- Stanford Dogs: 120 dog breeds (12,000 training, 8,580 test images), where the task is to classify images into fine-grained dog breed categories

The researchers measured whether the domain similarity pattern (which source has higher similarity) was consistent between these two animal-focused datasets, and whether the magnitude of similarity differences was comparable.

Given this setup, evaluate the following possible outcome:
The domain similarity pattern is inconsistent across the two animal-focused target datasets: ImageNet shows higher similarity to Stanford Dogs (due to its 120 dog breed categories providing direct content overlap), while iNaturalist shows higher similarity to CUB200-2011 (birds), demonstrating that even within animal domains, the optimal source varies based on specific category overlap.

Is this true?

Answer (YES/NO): YES